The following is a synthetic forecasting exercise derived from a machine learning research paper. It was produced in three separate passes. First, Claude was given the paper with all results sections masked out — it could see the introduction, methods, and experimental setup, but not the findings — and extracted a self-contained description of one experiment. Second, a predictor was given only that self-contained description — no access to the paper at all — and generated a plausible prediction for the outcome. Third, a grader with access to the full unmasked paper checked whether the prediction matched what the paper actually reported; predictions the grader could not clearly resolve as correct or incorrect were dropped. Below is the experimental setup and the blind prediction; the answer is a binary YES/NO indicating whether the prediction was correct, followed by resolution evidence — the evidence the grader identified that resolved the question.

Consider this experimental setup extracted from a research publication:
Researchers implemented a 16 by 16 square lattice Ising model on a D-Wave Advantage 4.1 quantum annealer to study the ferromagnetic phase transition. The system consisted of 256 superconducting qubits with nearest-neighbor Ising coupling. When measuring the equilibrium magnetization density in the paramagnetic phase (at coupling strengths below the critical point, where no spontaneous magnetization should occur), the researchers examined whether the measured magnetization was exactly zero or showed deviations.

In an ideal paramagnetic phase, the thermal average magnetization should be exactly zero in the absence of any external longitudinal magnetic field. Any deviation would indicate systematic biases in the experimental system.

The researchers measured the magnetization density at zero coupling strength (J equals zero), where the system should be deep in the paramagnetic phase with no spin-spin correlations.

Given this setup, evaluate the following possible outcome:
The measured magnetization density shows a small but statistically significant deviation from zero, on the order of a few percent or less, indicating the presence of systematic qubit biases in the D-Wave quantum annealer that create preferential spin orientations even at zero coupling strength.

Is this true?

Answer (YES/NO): YES